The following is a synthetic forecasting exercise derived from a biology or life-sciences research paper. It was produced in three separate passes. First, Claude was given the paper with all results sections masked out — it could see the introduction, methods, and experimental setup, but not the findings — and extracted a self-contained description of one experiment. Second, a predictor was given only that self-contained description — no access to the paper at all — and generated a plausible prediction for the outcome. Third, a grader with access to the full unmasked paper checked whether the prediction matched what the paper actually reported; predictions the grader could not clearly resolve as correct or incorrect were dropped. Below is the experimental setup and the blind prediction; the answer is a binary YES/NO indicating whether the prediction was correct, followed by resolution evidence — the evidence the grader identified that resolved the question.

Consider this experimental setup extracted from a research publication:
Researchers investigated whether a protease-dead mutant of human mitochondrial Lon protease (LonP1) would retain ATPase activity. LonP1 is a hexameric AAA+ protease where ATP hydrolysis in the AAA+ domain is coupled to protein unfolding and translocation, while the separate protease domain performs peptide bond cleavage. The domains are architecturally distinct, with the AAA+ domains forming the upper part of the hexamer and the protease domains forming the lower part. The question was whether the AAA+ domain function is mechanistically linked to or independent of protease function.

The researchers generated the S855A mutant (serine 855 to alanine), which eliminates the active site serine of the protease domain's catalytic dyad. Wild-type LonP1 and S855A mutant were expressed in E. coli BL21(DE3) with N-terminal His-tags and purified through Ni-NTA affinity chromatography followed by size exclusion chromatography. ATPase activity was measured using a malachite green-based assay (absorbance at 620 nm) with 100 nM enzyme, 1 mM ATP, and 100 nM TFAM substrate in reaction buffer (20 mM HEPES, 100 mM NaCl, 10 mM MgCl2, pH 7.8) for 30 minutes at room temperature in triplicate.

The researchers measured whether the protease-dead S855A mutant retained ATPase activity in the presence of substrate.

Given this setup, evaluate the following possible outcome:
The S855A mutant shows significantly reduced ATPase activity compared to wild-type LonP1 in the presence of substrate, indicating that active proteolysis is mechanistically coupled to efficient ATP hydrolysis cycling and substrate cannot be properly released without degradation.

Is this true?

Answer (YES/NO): NO